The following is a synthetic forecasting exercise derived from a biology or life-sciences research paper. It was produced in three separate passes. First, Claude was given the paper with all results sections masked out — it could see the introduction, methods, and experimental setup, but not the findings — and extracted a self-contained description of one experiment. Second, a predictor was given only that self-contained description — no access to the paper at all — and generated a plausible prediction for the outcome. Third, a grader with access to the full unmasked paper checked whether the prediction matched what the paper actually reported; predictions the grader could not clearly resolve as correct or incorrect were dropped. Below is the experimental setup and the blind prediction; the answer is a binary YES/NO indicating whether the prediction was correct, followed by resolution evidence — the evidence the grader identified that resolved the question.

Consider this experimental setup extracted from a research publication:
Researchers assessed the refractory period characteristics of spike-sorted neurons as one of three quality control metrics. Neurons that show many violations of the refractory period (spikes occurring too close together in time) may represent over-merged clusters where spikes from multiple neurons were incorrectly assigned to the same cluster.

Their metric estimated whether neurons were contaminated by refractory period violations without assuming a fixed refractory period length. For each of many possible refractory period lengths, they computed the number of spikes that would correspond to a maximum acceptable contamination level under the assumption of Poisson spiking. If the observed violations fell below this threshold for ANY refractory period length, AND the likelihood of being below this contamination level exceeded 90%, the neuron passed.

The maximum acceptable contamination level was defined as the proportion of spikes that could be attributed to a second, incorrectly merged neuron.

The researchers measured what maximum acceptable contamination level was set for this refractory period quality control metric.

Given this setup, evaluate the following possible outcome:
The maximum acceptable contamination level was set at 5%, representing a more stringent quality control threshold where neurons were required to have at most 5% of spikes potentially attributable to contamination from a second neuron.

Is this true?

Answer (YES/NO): NO